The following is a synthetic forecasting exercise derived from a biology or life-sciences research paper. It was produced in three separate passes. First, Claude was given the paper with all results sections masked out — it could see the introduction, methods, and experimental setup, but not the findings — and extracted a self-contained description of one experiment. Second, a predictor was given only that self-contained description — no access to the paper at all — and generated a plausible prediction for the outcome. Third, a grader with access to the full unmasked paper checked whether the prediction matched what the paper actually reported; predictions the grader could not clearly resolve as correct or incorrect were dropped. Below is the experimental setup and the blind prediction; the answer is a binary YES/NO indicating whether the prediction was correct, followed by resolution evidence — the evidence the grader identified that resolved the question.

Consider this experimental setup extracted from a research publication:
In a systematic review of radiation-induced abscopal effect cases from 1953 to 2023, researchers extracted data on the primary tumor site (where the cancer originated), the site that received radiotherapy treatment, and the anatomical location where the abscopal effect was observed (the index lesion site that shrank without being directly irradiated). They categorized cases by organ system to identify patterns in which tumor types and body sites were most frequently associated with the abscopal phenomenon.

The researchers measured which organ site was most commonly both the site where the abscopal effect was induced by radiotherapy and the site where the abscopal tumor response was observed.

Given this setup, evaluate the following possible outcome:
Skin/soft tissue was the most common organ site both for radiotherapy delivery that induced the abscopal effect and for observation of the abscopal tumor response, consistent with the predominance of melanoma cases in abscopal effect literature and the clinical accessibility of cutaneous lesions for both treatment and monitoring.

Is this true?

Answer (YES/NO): NO